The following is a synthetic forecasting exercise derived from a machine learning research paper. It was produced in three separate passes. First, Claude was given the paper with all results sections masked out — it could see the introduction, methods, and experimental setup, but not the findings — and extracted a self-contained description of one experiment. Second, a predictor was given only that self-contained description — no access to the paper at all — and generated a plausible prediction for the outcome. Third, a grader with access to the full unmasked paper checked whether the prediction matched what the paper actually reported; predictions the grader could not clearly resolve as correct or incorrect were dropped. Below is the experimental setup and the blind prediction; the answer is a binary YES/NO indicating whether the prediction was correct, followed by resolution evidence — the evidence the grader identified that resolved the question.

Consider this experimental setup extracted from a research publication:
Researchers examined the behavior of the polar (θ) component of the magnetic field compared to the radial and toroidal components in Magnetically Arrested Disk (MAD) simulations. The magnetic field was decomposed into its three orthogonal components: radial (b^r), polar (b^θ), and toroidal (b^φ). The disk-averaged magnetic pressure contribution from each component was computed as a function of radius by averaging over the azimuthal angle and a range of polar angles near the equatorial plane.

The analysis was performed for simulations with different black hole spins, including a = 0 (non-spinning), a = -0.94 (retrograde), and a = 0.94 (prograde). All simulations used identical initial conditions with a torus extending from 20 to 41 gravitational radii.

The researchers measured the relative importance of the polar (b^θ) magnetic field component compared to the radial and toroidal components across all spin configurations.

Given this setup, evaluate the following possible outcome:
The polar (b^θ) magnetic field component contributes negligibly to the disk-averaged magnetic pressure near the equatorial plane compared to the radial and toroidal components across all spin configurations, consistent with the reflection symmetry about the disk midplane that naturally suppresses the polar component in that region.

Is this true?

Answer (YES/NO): YES